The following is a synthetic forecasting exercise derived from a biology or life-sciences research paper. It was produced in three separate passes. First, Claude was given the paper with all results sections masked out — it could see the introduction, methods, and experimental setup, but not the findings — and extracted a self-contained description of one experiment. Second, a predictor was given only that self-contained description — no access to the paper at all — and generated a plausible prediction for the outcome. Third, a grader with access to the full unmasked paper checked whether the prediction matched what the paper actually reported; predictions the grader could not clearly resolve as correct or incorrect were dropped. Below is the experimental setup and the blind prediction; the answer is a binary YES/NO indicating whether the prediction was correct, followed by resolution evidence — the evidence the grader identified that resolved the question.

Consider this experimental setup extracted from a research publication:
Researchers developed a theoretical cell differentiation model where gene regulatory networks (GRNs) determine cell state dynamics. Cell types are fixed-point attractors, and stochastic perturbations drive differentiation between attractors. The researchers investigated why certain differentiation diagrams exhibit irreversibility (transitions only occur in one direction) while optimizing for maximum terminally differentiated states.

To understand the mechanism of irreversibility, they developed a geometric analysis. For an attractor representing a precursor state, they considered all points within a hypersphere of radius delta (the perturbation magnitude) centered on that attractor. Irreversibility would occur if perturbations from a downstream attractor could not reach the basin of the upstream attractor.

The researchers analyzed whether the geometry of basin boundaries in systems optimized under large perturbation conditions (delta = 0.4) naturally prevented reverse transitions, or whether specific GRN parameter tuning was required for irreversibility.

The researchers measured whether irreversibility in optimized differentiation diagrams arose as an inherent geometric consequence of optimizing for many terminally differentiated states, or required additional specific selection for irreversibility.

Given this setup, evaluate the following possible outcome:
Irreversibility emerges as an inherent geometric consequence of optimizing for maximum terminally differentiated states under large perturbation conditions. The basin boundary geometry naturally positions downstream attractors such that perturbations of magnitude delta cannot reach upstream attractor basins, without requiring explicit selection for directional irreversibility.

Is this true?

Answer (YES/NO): YES